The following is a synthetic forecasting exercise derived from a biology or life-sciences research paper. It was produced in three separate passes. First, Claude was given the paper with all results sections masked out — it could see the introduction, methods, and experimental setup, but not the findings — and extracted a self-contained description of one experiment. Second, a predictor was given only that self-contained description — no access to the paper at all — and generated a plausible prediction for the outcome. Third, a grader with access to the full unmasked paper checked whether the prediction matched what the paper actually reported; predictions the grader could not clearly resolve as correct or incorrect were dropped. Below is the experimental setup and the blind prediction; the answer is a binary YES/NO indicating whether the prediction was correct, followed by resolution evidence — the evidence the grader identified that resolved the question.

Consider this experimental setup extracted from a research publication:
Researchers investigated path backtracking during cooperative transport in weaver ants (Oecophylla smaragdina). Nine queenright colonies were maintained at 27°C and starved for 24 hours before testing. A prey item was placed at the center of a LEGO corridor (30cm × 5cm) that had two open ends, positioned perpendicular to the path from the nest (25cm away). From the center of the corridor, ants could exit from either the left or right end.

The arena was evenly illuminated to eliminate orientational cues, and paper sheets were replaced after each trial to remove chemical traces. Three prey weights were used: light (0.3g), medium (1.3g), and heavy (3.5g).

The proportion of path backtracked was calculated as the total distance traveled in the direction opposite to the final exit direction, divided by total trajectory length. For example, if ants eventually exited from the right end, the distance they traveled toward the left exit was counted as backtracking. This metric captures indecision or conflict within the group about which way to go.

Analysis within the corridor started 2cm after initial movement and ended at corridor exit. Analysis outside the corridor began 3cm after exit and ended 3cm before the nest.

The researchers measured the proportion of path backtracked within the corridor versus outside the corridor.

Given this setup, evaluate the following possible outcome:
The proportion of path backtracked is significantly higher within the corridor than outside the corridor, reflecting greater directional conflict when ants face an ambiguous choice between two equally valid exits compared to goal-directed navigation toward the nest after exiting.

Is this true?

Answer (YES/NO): YES